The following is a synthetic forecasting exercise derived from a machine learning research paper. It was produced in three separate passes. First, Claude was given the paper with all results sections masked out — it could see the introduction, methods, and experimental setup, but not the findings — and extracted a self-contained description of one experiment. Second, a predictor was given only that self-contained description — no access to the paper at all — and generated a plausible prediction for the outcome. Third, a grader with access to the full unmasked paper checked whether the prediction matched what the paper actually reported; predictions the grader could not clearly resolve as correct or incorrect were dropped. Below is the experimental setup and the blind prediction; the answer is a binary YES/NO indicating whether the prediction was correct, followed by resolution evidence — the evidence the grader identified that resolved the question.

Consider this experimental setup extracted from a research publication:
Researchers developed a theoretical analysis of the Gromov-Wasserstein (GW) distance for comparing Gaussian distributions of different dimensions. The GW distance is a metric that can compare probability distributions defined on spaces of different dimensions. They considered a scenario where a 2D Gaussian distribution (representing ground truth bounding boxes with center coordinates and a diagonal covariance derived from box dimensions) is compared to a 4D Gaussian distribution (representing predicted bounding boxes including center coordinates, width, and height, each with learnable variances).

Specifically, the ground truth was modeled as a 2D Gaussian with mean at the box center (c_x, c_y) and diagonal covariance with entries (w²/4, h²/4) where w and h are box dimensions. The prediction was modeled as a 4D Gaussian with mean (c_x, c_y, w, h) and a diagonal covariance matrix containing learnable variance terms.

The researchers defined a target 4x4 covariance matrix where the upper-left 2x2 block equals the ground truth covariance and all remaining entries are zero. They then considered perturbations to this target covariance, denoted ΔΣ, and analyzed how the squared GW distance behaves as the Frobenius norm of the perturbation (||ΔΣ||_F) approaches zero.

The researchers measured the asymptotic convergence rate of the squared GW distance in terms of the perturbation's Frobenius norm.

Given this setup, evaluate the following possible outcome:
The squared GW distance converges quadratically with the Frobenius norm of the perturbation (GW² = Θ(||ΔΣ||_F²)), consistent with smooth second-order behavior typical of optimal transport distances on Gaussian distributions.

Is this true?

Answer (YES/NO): YES